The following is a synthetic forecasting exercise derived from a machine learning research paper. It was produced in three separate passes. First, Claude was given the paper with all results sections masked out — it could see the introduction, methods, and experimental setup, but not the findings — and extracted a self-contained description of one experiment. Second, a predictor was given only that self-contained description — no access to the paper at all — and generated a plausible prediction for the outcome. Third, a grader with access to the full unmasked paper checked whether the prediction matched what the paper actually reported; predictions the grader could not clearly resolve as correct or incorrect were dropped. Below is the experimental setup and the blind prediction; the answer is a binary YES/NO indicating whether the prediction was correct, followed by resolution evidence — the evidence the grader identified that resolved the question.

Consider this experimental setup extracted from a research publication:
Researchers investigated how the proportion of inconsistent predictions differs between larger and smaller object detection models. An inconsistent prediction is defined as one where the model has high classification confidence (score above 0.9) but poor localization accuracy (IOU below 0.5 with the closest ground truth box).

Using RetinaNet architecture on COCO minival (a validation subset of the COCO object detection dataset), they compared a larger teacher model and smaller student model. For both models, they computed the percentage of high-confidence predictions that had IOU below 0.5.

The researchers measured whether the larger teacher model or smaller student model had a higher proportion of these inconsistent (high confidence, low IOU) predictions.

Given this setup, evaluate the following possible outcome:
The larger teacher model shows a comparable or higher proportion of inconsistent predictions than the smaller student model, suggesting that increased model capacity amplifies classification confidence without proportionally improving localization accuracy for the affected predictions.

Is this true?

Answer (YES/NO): YES